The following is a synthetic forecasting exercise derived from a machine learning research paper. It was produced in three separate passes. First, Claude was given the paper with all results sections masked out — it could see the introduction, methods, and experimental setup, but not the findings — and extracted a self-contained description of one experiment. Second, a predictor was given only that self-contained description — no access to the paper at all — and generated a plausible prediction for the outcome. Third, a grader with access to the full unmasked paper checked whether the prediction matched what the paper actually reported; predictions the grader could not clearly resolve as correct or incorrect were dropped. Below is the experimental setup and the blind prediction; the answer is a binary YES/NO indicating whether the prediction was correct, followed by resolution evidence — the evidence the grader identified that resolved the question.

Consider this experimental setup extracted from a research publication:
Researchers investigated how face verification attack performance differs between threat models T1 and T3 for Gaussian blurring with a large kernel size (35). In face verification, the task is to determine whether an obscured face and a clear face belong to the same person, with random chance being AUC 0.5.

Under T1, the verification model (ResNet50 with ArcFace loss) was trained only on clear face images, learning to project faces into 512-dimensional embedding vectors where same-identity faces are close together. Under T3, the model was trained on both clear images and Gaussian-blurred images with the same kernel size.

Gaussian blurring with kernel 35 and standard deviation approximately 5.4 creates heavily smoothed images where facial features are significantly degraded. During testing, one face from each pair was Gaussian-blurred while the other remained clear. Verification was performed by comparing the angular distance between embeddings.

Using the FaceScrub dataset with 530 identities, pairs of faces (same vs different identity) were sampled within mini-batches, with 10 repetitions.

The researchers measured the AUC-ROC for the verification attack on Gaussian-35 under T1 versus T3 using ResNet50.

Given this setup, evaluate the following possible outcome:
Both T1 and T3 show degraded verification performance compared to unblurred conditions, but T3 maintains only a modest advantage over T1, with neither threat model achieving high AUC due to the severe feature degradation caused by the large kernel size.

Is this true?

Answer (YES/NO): NO